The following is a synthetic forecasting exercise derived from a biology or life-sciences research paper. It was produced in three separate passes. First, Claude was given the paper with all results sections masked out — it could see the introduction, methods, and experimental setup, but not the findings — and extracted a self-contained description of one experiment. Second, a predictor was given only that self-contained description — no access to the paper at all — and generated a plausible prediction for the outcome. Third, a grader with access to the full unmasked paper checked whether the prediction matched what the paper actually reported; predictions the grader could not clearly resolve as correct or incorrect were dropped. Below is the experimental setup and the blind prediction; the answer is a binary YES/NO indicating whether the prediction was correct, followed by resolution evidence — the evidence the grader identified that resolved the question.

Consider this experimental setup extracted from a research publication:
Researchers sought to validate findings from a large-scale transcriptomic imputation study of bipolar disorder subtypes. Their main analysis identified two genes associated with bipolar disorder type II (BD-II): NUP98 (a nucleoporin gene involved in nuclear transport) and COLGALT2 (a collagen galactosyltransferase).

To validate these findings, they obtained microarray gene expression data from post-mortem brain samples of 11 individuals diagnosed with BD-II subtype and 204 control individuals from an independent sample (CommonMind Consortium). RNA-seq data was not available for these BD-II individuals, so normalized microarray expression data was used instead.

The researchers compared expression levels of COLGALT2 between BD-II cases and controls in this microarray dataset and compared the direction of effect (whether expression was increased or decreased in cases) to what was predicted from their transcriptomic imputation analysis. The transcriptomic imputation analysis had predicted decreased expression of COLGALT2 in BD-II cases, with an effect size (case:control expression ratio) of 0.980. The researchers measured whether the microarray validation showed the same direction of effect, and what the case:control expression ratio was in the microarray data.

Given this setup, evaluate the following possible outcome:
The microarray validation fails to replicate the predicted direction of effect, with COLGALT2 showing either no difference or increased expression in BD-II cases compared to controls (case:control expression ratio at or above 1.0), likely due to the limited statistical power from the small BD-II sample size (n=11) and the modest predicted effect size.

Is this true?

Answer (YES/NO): NO